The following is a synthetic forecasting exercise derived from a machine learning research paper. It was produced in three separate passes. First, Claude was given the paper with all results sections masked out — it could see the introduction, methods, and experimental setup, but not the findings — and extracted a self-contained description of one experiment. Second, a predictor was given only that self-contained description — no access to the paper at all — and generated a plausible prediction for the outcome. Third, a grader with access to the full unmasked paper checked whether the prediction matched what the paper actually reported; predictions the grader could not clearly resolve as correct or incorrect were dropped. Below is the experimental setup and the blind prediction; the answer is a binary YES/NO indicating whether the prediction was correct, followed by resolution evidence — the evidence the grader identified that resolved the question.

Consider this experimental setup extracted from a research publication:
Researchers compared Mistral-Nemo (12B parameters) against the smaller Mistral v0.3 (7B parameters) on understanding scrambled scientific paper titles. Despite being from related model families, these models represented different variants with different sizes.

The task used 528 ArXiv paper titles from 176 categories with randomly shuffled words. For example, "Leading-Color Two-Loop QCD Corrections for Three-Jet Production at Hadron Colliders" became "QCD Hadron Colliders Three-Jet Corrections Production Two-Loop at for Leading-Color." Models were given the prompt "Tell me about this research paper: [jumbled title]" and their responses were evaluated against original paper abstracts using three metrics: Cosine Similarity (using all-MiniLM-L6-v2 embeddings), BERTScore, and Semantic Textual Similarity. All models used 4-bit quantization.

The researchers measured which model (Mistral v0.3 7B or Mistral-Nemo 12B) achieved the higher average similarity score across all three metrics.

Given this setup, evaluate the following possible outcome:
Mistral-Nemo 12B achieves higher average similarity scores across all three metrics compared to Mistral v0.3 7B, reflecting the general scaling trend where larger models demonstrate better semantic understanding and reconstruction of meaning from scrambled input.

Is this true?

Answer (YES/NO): NO